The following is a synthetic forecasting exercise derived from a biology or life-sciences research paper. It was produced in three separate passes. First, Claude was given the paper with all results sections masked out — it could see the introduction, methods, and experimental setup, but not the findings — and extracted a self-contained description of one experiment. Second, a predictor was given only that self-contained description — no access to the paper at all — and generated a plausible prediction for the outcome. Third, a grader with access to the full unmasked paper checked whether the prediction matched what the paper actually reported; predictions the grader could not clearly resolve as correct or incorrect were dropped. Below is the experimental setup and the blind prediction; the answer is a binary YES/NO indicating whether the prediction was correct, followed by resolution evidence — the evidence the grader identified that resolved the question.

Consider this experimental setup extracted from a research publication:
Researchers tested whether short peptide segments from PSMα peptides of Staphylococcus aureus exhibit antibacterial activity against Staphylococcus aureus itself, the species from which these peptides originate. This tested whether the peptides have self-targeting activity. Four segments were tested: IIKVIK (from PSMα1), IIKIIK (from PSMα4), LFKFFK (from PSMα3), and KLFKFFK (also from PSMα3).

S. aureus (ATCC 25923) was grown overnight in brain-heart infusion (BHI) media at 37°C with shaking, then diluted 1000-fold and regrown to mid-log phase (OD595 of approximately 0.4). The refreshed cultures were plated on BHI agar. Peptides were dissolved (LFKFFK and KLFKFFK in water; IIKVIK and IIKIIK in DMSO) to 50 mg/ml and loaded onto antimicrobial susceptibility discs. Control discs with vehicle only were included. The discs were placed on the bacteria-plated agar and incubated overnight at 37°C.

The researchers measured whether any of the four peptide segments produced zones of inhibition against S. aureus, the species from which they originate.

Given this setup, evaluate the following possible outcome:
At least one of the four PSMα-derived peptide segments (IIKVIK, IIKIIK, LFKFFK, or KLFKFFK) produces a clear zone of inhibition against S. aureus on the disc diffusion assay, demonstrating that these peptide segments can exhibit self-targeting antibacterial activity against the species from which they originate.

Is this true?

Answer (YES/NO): NO